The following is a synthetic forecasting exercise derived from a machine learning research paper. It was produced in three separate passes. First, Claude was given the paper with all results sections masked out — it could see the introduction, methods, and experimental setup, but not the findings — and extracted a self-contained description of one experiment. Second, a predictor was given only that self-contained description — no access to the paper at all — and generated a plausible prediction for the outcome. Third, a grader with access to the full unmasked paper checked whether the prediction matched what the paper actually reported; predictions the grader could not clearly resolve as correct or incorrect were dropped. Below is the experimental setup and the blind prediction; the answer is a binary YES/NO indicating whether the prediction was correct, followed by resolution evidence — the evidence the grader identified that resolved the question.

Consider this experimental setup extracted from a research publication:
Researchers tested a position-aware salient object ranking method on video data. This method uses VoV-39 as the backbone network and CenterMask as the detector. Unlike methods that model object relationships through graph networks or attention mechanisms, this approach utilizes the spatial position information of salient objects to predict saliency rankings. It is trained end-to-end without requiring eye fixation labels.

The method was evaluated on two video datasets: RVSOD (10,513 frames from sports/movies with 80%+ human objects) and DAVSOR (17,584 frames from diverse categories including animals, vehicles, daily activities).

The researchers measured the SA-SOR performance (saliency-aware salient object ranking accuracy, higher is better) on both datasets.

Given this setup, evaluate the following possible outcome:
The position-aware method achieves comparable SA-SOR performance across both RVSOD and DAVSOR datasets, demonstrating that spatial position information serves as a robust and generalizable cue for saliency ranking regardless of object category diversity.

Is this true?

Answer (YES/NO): NO